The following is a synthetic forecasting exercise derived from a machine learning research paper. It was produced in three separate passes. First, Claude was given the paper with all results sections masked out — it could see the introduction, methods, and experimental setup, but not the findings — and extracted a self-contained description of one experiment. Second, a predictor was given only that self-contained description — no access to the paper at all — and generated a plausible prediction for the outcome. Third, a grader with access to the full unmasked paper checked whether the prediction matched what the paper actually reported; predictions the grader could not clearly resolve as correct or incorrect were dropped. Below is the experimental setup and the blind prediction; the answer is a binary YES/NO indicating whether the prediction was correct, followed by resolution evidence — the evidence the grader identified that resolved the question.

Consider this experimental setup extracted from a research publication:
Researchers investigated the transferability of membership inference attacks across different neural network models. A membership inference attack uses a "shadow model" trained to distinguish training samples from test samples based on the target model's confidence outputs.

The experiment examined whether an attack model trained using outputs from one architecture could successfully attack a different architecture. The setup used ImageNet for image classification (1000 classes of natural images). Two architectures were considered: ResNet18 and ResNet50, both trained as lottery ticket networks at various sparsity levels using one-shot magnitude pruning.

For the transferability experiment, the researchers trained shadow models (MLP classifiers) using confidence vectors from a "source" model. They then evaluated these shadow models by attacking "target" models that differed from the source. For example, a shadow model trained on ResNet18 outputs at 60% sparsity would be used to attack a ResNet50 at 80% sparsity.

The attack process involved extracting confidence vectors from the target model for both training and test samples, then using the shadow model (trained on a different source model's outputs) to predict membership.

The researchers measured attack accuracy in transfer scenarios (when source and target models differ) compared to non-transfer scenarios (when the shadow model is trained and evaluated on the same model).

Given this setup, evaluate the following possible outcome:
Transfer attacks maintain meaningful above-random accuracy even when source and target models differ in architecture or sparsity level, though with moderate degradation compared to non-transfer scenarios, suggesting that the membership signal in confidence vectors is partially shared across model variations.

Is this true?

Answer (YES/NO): YES